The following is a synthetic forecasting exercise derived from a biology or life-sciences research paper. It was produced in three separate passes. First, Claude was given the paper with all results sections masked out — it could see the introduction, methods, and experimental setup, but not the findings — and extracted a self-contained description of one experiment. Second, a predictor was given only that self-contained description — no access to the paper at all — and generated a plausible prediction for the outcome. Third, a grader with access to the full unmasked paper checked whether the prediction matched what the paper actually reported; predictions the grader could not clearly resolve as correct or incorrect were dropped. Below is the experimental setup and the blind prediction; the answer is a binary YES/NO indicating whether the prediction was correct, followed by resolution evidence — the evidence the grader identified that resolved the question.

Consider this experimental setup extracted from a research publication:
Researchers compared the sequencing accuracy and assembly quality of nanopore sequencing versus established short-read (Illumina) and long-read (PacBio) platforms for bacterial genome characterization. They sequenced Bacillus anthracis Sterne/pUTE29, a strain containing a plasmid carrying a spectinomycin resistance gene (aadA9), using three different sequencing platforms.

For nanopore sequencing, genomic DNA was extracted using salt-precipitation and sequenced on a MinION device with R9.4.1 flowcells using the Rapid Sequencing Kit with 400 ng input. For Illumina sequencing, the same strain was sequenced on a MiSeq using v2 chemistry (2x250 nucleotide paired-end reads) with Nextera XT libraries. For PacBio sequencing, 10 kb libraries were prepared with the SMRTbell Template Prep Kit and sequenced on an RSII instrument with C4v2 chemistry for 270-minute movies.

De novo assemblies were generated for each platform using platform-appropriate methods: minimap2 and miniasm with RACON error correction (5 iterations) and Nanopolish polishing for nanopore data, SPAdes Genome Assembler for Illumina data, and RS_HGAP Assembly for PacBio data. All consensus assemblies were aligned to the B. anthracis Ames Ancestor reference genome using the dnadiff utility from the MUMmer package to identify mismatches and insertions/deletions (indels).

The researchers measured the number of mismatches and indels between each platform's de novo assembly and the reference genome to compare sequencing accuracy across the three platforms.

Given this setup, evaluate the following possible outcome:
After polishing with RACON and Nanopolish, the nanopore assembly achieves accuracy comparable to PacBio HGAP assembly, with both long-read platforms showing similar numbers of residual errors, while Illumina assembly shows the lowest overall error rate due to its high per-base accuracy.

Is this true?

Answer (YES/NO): NO